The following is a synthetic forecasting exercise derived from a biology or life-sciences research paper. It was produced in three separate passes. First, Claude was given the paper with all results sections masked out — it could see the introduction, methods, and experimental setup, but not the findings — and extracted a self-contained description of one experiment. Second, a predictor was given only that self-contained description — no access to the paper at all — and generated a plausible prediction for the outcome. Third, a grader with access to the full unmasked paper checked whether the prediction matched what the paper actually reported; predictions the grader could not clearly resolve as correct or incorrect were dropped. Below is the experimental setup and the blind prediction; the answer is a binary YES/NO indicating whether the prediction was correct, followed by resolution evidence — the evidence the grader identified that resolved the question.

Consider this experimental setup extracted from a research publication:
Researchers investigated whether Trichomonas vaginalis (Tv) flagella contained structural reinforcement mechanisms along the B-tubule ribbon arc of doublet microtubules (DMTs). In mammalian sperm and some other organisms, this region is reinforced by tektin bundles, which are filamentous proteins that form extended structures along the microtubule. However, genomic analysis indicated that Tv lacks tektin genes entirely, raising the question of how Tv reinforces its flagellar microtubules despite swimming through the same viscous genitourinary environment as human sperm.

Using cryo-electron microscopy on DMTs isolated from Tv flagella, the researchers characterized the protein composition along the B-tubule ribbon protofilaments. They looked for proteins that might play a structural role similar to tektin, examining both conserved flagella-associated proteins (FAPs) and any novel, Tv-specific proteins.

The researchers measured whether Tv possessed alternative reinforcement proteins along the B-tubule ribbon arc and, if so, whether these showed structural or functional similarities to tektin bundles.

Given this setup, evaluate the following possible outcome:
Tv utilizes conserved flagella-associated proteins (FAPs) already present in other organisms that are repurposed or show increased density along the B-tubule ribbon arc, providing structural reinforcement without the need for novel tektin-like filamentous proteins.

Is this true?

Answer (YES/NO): NO